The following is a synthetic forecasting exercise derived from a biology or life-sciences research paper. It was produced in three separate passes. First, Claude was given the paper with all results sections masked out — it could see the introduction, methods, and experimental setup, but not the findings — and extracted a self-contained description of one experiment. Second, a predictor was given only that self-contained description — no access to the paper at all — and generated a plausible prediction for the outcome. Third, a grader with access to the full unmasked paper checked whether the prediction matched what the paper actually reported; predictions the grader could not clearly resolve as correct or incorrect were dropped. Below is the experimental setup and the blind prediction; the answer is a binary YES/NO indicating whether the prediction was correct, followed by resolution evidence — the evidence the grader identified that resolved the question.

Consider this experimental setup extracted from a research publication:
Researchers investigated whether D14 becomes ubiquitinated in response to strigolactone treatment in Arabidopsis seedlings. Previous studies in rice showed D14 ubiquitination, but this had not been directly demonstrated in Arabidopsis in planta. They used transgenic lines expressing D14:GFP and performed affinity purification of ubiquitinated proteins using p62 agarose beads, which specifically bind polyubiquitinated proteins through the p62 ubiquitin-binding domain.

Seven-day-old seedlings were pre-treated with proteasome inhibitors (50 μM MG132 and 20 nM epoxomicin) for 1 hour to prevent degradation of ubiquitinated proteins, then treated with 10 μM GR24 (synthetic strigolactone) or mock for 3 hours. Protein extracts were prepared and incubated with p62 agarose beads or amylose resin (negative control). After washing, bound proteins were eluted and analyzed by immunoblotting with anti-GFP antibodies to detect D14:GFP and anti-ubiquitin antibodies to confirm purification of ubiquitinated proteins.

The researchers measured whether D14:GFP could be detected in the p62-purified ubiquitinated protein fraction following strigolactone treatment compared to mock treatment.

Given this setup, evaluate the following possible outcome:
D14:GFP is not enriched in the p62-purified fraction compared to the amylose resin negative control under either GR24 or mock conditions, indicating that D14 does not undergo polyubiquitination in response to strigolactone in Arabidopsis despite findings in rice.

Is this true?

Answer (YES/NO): NO